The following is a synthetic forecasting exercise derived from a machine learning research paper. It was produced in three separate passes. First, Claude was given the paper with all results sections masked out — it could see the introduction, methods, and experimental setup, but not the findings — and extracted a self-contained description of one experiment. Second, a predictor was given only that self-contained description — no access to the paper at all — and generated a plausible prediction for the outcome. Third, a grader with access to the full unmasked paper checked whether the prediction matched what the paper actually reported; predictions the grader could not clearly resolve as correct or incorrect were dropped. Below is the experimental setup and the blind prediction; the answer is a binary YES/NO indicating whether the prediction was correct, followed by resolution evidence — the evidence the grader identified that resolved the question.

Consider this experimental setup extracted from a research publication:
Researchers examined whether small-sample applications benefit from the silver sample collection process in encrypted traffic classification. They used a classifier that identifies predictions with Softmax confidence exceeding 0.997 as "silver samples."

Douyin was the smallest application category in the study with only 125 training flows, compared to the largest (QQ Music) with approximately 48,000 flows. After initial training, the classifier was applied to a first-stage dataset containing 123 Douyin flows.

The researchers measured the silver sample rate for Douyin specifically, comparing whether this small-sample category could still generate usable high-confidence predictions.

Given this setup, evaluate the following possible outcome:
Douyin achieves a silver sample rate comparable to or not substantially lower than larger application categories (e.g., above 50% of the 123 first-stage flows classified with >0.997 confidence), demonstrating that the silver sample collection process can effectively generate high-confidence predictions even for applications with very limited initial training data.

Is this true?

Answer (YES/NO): NO